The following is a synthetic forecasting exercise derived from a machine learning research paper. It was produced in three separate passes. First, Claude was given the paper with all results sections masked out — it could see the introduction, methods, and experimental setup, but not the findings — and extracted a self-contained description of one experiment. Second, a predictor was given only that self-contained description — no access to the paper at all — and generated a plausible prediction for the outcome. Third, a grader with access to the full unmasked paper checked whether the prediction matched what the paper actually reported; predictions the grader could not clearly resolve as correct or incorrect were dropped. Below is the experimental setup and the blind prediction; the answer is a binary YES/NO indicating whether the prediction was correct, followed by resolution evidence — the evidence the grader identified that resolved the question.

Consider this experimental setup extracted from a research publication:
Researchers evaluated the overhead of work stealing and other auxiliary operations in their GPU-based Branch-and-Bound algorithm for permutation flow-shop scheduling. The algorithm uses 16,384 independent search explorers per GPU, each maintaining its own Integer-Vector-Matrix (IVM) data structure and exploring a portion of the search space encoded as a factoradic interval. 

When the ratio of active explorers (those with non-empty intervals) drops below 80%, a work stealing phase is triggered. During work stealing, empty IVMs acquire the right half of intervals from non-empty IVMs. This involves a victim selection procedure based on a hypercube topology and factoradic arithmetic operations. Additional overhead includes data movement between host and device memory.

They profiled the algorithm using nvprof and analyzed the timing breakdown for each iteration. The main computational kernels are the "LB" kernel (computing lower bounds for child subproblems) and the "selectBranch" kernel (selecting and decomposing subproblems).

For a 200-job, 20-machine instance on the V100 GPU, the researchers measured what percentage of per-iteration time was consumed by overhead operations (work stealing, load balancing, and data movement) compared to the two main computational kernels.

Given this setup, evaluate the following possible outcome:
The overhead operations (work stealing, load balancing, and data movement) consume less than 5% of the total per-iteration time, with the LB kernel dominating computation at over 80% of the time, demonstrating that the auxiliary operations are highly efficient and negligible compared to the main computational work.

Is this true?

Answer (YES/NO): NO